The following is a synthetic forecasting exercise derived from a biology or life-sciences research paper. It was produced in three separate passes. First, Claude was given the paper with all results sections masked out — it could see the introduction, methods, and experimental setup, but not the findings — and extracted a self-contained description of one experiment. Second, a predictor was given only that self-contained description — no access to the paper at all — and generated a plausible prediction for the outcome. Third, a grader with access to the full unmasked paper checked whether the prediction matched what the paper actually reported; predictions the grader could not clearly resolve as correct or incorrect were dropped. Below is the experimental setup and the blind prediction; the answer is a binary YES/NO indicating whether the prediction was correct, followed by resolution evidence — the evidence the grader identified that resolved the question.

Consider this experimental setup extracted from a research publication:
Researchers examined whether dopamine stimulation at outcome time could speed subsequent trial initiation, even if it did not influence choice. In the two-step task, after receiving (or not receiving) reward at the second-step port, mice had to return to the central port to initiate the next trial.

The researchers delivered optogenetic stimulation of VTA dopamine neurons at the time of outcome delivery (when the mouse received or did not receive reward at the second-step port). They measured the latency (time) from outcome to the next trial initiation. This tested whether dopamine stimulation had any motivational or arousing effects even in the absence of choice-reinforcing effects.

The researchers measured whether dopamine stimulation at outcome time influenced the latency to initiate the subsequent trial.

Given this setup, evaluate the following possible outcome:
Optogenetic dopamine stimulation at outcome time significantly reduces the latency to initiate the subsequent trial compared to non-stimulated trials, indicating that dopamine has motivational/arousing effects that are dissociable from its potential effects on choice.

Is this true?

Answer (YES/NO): YES